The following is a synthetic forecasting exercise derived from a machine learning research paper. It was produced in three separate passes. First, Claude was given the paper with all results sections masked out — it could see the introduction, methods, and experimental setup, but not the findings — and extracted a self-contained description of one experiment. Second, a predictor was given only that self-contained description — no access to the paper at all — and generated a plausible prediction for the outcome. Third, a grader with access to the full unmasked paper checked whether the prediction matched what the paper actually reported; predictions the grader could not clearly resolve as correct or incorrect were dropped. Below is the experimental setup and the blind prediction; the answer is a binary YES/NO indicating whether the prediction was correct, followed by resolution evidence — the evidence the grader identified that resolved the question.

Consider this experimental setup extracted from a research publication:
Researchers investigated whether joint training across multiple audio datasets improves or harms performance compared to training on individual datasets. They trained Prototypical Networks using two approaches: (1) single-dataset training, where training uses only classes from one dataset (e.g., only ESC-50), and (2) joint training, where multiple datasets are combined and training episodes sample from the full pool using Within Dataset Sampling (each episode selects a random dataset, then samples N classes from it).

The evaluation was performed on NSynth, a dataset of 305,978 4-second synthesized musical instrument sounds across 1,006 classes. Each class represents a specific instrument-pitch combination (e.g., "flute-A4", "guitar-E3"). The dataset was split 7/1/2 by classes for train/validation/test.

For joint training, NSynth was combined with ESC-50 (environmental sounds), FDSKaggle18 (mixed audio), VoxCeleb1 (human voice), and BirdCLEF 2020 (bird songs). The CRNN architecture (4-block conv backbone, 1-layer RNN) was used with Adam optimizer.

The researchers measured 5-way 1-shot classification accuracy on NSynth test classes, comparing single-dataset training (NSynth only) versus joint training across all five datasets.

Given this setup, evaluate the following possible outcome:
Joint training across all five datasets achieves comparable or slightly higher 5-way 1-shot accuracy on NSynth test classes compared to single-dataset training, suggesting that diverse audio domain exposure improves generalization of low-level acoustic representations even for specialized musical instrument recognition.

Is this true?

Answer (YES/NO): NO